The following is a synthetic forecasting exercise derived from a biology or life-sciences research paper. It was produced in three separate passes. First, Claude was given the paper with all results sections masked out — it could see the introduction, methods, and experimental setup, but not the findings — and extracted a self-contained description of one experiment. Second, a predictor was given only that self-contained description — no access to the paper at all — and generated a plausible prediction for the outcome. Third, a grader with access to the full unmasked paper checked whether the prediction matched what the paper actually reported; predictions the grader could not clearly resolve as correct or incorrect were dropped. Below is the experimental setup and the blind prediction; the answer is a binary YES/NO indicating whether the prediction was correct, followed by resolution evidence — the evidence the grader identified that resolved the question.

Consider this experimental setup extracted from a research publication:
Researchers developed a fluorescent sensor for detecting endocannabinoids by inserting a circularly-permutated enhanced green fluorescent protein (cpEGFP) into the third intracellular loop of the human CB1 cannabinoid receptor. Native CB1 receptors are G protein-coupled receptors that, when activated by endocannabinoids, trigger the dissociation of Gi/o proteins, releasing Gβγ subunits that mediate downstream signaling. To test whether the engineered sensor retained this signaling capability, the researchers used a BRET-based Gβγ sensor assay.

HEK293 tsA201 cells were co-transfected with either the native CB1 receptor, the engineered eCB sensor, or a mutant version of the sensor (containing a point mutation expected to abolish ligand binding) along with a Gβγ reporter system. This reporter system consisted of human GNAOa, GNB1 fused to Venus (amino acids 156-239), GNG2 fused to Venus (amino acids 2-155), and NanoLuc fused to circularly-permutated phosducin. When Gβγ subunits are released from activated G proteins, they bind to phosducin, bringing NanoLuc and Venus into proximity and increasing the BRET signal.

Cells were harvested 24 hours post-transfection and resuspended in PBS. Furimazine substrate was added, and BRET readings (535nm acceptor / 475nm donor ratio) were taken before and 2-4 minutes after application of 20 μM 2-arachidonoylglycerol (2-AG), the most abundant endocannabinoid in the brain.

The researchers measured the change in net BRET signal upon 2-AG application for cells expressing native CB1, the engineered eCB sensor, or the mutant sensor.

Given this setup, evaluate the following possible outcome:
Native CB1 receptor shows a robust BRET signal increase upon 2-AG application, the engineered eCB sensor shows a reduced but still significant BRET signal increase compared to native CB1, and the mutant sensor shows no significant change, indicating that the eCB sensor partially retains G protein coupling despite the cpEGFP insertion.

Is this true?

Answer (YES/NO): NO